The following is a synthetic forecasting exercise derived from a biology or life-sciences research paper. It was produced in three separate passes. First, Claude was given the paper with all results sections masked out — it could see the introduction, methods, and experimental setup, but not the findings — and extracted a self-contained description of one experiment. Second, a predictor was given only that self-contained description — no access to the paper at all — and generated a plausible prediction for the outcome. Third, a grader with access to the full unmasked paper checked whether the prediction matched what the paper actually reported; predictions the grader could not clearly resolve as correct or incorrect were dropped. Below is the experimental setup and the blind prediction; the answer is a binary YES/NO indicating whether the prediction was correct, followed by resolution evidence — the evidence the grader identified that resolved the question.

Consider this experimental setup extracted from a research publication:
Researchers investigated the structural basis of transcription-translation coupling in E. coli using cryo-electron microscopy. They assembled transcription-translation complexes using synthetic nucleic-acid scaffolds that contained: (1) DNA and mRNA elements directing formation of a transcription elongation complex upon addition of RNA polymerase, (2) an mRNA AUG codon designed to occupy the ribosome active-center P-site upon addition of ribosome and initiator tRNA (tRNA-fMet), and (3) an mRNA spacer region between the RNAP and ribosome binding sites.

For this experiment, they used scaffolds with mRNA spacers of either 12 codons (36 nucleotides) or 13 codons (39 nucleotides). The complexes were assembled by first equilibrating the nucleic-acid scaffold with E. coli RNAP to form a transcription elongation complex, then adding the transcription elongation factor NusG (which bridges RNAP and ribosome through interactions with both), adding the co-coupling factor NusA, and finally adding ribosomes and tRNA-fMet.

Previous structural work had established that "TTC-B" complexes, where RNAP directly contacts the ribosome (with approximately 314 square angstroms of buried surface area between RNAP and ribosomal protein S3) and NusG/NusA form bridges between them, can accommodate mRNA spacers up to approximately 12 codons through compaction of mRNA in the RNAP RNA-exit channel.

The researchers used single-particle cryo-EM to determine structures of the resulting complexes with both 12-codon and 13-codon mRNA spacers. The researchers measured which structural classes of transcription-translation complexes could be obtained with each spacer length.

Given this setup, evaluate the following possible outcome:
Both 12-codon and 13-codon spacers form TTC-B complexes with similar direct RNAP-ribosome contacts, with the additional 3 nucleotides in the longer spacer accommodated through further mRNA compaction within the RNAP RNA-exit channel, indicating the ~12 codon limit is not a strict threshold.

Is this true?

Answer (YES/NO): NO